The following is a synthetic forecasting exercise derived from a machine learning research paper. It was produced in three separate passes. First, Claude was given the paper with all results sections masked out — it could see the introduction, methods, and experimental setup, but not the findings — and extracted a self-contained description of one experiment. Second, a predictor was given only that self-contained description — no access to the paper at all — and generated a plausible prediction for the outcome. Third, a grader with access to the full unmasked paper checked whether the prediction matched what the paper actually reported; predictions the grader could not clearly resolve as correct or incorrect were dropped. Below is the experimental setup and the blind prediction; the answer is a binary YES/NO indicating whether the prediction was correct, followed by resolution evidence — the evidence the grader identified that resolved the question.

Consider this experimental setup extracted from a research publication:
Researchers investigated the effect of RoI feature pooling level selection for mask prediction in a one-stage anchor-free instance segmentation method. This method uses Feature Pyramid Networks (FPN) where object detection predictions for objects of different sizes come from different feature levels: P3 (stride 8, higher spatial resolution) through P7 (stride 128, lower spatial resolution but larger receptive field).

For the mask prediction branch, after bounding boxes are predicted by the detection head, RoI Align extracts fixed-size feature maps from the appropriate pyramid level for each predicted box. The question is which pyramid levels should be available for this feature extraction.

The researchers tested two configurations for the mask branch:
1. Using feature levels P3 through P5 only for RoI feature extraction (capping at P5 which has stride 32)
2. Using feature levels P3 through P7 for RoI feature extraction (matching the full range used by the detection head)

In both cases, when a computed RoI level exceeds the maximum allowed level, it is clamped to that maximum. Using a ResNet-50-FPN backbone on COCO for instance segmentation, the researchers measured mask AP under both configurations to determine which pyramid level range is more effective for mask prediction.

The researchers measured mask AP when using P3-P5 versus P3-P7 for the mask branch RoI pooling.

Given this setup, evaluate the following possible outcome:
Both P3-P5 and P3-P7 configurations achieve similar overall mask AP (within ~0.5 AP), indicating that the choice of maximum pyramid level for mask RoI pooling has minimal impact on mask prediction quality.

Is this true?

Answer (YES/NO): NO